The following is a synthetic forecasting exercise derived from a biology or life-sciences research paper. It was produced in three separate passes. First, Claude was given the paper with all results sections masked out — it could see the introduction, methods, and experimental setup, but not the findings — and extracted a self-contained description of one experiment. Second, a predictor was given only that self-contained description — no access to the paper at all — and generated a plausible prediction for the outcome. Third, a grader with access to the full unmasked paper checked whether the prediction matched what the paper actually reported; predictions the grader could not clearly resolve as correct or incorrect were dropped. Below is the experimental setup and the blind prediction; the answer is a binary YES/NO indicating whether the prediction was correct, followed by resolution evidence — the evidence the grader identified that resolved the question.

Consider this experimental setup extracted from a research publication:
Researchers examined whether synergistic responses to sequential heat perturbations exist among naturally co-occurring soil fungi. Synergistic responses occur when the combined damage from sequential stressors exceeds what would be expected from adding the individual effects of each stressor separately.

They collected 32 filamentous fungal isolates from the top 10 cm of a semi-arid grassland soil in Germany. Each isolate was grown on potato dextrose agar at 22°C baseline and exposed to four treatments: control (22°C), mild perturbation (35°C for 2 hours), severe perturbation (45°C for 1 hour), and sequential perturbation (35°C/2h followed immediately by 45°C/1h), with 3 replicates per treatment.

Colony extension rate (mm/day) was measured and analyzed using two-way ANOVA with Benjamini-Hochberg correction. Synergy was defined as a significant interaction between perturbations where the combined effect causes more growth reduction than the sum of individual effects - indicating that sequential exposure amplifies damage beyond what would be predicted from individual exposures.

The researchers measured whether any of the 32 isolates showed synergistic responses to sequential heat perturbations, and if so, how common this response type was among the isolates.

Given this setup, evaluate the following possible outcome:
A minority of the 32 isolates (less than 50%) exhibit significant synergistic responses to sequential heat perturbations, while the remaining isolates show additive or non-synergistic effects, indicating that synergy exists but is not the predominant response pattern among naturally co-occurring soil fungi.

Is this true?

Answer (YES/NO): YES